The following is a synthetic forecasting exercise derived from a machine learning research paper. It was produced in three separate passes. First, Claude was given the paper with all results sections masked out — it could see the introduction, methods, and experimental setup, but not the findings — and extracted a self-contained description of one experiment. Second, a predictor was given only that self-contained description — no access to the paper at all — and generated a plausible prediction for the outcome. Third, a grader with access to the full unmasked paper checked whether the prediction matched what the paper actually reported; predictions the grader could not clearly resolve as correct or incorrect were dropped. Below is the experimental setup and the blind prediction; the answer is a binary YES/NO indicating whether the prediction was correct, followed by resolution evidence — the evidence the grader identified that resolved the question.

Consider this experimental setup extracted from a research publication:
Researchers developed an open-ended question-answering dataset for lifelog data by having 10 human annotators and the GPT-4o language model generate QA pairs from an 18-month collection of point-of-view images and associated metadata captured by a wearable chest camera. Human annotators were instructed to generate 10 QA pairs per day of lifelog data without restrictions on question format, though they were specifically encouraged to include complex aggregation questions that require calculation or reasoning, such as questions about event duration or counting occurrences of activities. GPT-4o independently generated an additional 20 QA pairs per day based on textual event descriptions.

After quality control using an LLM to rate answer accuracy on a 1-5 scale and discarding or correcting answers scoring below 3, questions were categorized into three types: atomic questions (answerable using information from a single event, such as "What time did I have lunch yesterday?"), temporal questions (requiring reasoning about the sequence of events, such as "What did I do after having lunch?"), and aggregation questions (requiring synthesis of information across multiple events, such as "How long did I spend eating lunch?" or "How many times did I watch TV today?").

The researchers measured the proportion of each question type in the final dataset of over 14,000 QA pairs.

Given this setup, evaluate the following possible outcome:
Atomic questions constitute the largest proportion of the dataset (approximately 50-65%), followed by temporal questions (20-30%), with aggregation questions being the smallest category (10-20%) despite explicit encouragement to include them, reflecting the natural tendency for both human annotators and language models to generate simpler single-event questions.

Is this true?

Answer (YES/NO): NO